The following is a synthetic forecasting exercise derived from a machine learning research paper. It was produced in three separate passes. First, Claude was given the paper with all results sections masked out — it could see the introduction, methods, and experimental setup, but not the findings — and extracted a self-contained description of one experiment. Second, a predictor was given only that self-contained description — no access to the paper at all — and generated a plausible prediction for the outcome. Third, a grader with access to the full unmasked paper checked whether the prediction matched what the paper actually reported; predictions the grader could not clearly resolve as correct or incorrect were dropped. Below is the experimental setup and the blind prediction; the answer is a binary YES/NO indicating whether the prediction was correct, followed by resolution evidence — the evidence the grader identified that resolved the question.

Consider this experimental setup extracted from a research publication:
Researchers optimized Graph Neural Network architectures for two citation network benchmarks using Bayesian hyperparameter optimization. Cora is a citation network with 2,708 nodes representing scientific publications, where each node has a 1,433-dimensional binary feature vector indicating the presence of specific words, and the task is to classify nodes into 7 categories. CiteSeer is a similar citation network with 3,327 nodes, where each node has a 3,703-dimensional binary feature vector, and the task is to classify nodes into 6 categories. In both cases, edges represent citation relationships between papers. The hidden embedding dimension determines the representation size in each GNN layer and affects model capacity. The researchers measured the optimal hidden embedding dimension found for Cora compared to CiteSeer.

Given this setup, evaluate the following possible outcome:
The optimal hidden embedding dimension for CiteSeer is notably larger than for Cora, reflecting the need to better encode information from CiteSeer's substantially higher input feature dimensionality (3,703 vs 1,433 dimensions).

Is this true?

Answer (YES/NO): NO